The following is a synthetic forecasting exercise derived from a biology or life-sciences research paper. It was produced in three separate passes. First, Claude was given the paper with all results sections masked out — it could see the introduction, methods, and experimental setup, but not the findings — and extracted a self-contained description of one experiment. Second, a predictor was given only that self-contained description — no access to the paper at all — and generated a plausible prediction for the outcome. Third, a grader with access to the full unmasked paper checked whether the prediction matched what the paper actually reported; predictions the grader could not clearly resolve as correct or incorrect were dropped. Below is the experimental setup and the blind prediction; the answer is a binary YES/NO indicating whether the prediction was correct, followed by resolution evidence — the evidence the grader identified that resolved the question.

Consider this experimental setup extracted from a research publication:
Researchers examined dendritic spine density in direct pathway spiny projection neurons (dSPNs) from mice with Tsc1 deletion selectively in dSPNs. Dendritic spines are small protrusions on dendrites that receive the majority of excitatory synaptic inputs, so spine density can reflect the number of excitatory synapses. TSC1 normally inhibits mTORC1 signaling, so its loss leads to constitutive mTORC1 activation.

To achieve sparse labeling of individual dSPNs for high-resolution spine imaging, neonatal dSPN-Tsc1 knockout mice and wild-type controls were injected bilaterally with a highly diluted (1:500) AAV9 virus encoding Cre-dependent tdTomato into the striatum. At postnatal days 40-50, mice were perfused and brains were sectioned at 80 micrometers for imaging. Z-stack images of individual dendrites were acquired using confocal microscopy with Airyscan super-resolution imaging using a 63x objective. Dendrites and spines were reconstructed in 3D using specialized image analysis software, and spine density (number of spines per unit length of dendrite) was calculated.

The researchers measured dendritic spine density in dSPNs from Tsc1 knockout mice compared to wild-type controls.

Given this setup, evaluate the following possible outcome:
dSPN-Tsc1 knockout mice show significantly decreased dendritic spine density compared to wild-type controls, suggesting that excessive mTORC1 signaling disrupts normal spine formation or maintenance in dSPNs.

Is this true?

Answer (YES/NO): NO